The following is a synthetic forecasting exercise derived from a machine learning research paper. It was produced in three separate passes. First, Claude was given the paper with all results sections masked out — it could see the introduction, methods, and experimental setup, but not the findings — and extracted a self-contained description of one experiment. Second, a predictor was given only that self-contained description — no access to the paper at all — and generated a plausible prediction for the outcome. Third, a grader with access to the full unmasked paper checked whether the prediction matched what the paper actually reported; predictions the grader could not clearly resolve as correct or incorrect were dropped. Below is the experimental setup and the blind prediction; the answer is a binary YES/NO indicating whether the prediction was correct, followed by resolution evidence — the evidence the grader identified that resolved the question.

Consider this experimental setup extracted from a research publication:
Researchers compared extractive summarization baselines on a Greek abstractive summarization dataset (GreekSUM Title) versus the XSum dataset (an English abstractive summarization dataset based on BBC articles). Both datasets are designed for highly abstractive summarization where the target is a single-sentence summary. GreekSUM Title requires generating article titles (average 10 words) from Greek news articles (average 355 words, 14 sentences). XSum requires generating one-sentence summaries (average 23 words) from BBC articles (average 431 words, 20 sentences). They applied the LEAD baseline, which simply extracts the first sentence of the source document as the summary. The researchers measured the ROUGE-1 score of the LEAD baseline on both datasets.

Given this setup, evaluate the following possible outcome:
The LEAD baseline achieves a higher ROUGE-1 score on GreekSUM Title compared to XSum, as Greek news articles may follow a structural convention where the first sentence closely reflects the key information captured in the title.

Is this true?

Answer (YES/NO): NO